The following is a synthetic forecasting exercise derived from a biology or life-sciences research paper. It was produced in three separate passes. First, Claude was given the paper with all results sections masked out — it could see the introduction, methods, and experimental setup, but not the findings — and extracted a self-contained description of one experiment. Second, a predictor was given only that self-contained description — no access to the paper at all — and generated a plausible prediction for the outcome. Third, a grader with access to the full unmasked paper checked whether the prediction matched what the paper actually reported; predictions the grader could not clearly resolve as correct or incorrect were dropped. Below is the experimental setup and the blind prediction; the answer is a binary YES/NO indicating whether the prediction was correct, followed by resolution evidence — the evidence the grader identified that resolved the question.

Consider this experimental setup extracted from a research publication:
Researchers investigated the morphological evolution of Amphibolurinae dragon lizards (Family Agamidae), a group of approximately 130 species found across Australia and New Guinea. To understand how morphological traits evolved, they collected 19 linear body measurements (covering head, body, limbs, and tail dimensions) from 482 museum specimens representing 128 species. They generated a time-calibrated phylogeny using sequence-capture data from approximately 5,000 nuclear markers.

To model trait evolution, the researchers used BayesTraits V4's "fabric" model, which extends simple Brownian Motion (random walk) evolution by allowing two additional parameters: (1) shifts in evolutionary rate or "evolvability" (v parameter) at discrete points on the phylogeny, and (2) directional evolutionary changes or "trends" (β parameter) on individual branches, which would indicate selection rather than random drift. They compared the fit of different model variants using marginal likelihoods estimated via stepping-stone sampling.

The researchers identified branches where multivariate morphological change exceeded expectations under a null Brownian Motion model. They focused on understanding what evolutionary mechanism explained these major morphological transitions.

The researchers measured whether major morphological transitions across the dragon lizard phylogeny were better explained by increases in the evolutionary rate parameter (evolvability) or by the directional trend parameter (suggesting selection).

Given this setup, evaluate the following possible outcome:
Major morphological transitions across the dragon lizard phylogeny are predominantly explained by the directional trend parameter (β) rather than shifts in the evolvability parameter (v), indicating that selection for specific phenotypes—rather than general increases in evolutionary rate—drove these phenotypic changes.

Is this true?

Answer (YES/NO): YES